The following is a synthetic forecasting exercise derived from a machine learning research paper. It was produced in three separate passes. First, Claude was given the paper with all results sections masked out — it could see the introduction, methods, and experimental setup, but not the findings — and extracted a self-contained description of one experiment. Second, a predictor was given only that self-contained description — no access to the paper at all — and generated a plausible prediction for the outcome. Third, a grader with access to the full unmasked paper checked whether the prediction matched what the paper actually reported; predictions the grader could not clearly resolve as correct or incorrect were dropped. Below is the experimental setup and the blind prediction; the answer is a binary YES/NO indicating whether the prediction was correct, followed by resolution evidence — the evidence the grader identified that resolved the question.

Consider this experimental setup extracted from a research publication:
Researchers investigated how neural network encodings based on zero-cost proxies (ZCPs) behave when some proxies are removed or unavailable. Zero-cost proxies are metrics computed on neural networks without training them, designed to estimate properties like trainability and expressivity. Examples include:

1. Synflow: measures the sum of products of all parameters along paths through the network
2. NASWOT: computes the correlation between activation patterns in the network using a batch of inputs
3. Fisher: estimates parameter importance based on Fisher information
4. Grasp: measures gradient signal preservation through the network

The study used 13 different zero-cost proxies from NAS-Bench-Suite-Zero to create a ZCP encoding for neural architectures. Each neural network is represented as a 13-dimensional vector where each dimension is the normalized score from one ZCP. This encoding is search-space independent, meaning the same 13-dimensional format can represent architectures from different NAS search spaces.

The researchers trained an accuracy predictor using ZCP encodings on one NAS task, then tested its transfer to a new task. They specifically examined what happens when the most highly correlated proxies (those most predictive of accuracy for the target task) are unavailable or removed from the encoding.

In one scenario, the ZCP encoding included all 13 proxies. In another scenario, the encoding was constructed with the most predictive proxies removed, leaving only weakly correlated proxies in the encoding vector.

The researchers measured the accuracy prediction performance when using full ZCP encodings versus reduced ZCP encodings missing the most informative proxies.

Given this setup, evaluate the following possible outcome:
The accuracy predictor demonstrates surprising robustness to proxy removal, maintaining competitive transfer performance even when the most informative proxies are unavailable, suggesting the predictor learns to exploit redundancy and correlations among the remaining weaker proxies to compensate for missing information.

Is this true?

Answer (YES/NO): NO